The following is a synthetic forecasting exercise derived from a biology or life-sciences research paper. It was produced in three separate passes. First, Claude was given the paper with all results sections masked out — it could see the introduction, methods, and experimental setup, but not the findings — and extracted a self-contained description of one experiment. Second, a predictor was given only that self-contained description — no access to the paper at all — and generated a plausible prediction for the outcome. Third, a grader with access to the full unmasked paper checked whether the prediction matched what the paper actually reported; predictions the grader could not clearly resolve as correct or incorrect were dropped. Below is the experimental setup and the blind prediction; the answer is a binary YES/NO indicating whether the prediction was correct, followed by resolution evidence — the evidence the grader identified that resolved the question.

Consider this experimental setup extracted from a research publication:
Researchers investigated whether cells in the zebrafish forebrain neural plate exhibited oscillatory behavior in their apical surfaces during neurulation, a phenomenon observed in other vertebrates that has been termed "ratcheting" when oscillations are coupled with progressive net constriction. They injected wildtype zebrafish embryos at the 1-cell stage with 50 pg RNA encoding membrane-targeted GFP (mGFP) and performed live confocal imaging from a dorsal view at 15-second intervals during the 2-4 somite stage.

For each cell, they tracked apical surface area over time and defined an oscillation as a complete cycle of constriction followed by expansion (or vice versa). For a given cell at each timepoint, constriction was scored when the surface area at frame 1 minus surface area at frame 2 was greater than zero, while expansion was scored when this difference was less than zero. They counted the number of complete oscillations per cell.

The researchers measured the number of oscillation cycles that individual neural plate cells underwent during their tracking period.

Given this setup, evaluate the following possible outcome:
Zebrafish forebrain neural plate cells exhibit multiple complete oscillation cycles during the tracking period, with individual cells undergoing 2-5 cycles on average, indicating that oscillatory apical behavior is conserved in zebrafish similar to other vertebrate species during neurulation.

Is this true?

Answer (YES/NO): NO